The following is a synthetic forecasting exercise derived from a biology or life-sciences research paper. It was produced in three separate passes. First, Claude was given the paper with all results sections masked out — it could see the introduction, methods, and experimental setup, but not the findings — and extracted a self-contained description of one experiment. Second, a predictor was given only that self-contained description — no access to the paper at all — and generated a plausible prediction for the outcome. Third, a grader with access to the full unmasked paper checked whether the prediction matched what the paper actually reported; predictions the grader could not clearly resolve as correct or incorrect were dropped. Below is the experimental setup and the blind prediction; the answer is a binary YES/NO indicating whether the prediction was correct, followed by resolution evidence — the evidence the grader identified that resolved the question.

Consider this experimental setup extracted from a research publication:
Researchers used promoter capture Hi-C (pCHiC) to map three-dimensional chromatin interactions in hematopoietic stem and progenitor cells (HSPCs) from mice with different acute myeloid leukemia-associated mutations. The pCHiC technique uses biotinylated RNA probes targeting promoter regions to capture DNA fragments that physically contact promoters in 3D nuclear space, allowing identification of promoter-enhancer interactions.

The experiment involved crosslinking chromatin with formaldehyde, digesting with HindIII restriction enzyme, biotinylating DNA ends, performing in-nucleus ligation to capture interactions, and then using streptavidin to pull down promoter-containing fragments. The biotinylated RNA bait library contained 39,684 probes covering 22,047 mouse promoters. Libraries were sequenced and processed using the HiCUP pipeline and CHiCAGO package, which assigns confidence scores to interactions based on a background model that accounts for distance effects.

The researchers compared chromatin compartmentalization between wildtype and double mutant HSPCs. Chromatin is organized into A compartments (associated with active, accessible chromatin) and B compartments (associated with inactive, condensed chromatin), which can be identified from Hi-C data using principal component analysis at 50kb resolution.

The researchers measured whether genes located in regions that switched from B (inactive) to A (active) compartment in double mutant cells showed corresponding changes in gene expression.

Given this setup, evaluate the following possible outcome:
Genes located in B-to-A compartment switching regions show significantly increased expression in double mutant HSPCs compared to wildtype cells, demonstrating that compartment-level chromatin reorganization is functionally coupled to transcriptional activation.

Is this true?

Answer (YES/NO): NO